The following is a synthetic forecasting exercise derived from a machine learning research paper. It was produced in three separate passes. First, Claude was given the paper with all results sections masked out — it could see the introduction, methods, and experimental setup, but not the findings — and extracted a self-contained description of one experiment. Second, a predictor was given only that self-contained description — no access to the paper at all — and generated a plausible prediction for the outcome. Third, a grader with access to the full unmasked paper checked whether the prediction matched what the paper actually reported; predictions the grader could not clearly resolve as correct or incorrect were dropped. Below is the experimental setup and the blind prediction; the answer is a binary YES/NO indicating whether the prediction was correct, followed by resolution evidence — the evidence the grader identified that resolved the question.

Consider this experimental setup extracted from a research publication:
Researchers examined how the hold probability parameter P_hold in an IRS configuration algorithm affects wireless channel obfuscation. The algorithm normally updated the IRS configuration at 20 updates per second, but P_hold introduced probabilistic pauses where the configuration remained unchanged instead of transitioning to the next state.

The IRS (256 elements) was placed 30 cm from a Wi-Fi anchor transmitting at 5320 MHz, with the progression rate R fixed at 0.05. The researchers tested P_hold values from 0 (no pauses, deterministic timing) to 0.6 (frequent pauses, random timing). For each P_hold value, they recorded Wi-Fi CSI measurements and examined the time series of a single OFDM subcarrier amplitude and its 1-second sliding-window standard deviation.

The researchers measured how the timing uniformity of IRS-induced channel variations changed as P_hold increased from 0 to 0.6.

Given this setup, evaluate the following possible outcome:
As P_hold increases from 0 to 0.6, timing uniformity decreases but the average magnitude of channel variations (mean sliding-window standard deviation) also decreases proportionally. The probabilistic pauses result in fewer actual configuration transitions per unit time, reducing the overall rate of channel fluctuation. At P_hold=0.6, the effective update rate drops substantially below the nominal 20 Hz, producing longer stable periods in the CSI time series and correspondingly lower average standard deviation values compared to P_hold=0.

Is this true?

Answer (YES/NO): NO